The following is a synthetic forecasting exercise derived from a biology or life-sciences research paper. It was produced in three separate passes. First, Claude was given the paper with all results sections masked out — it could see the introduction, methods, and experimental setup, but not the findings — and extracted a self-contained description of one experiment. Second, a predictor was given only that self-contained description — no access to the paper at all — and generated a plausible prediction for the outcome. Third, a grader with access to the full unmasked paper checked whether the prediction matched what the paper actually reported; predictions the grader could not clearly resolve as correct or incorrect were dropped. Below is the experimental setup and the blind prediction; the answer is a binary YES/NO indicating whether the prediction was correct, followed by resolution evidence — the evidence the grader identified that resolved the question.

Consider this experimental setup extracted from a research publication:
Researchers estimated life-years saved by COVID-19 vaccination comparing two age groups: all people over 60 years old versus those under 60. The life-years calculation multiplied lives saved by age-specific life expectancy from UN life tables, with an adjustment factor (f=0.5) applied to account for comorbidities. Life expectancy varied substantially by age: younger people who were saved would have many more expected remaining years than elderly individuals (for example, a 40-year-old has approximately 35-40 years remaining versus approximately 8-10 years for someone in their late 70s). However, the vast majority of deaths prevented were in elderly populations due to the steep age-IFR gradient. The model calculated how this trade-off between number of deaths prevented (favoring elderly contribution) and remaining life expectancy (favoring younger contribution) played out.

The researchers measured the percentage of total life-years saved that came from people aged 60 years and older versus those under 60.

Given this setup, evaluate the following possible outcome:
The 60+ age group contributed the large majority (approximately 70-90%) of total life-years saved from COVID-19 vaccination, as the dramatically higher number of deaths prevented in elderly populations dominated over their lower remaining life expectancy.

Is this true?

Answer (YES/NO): YES